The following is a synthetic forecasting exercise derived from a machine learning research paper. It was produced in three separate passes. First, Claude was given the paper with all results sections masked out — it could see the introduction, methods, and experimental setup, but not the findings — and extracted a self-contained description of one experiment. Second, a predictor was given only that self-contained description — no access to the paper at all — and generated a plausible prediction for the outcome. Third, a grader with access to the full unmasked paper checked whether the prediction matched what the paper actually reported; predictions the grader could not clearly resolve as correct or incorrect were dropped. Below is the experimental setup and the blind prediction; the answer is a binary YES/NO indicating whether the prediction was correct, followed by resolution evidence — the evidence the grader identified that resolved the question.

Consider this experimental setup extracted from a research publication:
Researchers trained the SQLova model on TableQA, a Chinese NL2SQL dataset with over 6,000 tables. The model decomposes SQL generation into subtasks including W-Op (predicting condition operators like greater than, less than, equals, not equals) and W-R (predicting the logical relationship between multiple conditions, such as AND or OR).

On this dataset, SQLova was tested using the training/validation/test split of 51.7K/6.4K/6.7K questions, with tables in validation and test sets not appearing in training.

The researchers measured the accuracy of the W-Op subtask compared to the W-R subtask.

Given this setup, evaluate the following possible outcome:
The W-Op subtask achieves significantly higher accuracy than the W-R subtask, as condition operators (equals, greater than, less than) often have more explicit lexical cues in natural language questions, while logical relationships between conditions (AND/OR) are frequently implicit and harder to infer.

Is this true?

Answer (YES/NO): NO